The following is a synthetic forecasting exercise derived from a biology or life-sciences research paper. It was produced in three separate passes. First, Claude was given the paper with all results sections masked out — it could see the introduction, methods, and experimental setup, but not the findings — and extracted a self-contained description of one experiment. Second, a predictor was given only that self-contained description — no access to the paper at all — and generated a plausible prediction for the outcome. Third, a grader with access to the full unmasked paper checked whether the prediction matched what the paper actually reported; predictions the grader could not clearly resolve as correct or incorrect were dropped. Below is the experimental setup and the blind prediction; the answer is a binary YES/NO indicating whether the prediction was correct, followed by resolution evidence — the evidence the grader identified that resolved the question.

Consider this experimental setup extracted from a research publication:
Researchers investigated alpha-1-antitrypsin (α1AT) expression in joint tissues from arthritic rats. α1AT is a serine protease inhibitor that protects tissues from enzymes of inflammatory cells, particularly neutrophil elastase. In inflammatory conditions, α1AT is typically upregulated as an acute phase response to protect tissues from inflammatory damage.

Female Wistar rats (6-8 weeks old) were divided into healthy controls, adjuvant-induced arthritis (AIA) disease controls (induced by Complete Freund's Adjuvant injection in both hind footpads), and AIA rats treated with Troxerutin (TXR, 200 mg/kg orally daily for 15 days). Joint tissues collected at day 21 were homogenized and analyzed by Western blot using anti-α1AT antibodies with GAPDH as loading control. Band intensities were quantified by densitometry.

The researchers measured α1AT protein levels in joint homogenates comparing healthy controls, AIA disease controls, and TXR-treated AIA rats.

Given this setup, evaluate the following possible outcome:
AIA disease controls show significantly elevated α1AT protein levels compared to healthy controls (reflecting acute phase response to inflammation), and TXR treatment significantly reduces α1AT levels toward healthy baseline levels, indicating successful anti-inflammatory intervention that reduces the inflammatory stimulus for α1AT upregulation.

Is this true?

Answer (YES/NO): YES